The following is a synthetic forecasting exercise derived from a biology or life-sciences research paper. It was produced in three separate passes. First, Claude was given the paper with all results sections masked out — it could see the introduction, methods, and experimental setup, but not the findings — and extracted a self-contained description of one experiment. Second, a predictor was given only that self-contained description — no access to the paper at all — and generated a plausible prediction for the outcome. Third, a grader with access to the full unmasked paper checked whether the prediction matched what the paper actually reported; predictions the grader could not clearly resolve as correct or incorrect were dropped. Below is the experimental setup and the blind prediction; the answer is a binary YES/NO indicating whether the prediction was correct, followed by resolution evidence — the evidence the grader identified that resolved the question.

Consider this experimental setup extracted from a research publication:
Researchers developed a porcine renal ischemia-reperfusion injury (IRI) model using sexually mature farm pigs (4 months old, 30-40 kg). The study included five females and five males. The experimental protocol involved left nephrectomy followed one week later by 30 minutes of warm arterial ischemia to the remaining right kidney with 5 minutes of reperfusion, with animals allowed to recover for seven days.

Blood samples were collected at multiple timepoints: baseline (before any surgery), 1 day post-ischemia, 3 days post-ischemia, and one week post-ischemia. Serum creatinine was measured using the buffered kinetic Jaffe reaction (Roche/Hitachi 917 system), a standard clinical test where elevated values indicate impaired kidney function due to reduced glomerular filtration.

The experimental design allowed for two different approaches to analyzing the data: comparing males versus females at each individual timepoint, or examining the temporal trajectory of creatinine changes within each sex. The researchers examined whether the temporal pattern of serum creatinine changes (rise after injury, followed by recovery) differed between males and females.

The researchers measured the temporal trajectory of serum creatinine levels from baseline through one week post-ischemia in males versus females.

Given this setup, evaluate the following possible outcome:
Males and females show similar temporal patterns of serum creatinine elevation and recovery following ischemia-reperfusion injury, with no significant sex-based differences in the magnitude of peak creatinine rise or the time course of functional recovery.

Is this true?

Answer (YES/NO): YES